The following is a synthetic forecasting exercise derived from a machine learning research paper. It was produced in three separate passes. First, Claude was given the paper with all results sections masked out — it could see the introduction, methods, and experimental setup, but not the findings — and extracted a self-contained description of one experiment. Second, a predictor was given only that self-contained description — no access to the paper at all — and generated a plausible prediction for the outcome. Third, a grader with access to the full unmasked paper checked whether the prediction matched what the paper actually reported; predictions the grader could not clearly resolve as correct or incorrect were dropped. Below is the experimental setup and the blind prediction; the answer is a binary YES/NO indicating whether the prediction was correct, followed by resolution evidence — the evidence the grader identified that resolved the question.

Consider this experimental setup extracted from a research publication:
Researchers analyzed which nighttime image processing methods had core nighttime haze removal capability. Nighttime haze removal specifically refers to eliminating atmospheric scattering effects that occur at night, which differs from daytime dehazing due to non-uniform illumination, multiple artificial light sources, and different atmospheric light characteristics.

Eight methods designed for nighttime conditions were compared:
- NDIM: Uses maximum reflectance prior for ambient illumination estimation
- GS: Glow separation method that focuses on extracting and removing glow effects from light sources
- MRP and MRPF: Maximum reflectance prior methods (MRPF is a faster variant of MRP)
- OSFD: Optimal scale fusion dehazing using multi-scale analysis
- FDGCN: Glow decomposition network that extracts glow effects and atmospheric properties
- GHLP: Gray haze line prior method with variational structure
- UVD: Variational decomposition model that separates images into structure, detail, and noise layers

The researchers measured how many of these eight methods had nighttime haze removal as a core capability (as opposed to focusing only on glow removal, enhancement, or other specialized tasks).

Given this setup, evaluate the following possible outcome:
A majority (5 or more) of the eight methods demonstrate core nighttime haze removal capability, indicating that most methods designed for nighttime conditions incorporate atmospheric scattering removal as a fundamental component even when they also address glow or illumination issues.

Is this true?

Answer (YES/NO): YES